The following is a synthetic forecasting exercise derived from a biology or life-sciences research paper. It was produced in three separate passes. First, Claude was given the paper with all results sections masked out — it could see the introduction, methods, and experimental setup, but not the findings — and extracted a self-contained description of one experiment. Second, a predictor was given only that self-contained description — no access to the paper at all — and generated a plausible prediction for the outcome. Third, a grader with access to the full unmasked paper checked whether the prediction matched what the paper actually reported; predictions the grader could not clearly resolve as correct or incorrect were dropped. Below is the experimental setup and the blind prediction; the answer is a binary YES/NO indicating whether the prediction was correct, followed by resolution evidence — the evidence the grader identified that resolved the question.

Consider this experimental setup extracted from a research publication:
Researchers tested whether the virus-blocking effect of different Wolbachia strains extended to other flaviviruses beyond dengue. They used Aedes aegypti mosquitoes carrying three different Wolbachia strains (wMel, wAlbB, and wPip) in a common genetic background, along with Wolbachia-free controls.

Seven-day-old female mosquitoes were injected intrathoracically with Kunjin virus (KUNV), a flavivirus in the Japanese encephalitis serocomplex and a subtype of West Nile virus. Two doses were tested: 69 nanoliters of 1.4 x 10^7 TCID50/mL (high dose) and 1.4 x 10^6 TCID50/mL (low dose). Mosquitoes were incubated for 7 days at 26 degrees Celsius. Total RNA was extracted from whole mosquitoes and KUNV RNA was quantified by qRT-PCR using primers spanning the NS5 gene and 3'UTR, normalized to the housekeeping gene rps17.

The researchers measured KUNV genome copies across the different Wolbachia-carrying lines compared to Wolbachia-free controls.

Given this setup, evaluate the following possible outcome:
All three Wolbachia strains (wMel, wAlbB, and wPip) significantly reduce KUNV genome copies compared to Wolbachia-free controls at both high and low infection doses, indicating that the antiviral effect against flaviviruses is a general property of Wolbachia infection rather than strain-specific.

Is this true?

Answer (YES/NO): NO